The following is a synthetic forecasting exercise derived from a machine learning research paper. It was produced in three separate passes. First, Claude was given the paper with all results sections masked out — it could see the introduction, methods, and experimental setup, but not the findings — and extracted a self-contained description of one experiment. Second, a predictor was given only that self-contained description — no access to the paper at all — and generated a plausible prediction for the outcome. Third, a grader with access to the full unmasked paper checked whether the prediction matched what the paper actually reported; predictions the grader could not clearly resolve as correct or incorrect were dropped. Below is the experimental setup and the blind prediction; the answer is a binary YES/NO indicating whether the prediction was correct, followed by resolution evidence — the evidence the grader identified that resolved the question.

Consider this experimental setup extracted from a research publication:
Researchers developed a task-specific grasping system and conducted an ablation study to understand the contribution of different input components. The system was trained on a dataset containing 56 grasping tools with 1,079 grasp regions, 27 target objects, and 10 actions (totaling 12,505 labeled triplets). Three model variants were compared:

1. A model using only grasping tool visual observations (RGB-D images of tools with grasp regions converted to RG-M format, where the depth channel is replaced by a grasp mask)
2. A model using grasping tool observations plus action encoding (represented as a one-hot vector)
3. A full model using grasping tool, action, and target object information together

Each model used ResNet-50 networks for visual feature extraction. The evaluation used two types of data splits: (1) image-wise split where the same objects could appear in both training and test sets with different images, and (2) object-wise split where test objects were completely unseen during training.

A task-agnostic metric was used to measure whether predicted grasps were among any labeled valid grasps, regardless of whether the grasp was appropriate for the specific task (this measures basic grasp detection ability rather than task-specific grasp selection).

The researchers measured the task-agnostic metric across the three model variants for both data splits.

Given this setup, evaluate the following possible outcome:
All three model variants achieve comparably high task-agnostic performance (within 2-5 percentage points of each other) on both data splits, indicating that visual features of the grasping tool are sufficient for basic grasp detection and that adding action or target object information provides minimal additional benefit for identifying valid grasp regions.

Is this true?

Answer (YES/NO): YES